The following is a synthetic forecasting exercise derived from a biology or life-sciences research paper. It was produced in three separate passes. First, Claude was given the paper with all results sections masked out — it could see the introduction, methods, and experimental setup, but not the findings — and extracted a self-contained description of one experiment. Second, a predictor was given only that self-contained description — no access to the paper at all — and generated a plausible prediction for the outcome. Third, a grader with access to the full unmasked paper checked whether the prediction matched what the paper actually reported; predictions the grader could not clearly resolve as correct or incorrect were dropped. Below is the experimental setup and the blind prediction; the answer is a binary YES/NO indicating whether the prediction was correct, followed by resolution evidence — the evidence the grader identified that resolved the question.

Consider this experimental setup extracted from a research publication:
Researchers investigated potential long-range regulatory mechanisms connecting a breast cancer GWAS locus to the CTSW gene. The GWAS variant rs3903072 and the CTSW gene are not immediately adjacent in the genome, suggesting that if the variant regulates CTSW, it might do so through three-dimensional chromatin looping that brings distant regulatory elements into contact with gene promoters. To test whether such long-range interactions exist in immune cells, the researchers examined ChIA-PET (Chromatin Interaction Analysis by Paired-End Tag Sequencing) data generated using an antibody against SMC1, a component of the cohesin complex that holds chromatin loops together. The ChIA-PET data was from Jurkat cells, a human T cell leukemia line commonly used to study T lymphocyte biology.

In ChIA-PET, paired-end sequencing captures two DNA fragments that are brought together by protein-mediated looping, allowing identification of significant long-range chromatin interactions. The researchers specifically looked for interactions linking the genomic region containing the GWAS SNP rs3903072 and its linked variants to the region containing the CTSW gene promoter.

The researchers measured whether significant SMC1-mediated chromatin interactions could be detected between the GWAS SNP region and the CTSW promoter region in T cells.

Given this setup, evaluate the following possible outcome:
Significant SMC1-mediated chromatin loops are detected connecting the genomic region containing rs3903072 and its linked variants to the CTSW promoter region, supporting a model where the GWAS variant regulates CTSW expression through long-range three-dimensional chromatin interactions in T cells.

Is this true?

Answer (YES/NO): NO